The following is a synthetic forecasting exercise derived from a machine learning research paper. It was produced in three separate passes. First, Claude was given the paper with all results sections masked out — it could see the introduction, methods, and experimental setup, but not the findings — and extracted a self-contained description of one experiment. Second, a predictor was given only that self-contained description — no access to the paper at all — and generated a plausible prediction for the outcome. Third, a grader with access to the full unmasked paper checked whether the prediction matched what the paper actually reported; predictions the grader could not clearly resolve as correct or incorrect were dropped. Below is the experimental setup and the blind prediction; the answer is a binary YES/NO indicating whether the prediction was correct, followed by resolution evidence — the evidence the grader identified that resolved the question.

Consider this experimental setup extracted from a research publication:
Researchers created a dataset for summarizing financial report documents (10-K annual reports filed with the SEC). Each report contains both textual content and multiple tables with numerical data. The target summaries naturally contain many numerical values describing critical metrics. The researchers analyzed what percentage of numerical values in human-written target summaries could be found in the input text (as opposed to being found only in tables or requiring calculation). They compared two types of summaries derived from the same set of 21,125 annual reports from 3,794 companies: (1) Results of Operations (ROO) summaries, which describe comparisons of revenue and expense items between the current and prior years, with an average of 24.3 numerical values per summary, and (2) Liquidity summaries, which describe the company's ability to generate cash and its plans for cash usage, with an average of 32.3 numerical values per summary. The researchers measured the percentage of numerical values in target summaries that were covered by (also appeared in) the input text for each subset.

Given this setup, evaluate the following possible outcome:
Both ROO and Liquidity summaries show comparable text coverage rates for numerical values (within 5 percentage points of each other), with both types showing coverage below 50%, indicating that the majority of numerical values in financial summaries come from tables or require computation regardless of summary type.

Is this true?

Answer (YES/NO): NO